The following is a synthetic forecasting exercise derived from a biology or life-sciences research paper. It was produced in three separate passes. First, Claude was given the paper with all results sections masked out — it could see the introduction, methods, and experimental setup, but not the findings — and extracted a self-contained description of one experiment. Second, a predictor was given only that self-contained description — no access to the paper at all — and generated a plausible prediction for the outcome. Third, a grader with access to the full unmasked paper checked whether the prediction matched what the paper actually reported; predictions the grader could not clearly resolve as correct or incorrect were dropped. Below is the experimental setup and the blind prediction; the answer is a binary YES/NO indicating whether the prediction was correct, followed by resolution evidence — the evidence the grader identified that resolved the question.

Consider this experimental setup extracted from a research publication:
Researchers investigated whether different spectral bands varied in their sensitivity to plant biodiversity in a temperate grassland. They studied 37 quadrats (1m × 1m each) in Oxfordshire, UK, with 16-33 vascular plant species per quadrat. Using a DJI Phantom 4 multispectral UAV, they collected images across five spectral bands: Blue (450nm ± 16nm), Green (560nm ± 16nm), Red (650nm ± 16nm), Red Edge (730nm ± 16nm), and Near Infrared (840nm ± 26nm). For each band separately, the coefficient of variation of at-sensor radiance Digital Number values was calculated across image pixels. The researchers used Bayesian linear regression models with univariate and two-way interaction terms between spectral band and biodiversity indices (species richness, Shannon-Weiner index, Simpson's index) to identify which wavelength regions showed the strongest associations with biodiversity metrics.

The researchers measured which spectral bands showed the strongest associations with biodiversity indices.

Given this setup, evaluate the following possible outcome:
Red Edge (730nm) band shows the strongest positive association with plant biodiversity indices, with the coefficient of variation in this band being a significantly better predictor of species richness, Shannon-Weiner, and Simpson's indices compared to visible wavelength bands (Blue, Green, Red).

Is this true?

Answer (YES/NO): NO